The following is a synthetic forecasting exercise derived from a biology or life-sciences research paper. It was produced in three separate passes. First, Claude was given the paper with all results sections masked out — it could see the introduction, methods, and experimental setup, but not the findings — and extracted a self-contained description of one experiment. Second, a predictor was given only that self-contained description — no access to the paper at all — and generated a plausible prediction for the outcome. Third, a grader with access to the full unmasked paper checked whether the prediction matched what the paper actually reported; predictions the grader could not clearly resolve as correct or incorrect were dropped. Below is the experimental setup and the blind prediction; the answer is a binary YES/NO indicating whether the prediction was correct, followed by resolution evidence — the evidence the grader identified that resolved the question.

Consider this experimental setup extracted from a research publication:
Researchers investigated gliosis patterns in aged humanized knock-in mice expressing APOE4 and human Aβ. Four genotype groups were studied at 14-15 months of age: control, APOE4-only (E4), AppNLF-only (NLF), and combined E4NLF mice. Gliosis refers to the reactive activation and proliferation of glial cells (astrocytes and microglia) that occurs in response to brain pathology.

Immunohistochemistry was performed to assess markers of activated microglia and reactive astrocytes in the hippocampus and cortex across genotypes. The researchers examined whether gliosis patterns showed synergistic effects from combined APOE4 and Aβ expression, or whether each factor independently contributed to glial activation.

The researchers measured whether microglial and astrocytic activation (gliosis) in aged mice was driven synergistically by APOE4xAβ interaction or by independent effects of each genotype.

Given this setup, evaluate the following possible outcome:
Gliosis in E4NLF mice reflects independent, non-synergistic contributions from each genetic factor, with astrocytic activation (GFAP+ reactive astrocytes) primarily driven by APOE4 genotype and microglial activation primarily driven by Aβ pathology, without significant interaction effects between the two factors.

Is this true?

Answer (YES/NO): NO